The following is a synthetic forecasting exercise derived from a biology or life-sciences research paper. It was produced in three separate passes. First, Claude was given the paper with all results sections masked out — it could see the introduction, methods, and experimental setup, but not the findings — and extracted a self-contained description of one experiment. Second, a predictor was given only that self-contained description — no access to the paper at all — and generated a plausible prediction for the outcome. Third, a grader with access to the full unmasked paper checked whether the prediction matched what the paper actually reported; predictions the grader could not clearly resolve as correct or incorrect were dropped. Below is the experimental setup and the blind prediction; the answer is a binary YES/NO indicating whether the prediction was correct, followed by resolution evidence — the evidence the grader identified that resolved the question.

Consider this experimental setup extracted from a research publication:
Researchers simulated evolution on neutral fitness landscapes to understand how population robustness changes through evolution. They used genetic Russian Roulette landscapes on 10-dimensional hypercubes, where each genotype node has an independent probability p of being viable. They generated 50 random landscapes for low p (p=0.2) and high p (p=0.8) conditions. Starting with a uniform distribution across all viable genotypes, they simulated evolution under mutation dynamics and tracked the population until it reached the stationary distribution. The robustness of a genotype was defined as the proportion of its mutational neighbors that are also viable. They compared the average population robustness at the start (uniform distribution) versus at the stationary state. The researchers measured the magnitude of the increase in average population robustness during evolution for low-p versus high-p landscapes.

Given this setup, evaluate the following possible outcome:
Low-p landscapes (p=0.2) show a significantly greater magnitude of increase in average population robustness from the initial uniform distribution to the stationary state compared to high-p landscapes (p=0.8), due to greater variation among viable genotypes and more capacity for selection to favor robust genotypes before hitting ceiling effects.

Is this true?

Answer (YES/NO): YES